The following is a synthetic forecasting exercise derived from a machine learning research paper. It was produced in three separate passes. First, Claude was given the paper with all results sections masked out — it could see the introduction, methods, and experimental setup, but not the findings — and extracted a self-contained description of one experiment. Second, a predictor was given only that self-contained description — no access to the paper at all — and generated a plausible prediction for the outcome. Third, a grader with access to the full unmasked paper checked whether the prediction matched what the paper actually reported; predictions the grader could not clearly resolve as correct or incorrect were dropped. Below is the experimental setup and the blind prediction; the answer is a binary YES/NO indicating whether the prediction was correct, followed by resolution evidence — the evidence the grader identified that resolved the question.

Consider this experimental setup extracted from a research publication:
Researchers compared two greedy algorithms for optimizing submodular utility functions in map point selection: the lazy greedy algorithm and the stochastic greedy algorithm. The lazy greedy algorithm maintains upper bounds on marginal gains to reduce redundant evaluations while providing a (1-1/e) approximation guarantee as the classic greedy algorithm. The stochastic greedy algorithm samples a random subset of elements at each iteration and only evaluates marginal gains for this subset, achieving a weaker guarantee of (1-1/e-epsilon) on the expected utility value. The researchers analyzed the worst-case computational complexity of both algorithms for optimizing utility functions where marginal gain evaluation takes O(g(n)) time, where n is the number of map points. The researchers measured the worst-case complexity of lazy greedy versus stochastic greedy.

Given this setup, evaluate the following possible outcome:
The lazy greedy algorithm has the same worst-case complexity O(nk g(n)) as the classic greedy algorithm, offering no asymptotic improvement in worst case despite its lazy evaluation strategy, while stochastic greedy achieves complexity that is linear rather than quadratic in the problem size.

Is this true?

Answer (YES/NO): YES